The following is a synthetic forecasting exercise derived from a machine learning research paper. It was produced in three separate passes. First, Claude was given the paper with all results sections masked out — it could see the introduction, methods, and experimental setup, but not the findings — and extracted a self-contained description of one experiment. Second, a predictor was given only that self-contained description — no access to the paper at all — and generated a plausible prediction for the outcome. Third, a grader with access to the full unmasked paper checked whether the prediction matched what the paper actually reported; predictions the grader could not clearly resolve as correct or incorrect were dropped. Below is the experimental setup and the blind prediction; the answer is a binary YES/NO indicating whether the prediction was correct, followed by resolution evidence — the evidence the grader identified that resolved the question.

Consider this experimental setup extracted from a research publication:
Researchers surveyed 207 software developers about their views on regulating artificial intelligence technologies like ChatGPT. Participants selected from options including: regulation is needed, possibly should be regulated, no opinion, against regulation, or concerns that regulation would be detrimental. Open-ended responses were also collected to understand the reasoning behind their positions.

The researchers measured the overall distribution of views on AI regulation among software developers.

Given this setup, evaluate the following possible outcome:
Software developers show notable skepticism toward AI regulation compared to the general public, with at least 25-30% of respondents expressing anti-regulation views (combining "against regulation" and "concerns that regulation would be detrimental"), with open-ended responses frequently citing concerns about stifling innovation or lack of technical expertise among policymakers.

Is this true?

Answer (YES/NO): NO